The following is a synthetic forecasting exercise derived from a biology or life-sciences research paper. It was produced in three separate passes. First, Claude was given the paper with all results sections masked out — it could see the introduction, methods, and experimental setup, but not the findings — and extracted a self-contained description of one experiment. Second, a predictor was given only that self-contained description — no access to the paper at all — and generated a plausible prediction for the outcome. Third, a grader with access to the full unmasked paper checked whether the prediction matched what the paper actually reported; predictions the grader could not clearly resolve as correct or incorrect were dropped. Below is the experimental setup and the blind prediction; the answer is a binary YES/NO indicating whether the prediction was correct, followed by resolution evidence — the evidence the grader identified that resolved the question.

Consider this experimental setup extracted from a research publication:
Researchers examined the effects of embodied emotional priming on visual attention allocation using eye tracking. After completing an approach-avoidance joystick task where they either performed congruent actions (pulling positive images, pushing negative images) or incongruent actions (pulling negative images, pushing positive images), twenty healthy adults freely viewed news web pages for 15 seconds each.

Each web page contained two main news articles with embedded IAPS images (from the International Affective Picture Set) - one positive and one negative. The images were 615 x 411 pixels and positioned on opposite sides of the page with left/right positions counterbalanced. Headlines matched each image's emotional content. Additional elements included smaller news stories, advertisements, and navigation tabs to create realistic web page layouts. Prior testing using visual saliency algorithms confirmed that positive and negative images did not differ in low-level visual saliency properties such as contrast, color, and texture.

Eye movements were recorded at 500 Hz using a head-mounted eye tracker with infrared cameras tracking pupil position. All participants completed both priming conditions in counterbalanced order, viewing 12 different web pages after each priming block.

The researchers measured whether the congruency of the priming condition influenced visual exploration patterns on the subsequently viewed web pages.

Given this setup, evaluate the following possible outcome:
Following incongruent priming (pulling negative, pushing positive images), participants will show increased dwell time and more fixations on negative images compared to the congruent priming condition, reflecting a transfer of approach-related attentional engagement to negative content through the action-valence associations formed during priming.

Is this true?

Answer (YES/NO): NO